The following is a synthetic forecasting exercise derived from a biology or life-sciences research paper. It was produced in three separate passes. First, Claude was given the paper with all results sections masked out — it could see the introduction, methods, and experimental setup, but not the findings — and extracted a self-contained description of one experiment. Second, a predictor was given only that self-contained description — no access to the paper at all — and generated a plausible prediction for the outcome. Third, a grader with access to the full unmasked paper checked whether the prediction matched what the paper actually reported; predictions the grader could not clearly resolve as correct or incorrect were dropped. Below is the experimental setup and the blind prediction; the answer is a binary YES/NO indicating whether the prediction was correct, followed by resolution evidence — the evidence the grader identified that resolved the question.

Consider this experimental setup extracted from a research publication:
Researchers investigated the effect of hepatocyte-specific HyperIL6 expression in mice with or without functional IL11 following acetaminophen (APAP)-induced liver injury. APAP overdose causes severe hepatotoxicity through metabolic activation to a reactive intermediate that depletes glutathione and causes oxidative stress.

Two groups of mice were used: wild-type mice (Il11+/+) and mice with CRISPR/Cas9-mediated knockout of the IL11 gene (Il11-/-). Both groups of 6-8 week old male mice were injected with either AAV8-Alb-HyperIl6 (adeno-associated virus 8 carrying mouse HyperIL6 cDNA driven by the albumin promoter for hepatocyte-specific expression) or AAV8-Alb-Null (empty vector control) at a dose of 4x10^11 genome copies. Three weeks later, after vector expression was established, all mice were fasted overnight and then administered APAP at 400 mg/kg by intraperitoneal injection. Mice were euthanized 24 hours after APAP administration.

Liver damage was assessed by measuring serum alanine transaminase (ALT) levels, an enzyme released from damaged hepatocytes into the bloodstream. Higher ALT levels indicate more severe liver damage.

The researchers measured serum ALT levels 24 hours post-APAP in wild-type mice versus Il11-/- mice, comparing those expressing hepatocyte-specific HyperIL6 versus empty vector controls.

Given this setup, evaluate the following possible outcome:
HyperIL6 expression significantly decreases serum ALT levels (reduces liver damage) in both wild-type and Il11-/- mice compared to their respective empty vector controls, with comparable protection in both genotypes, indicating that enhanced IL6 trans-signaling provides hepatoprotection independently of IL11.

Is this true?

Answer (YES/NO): NO